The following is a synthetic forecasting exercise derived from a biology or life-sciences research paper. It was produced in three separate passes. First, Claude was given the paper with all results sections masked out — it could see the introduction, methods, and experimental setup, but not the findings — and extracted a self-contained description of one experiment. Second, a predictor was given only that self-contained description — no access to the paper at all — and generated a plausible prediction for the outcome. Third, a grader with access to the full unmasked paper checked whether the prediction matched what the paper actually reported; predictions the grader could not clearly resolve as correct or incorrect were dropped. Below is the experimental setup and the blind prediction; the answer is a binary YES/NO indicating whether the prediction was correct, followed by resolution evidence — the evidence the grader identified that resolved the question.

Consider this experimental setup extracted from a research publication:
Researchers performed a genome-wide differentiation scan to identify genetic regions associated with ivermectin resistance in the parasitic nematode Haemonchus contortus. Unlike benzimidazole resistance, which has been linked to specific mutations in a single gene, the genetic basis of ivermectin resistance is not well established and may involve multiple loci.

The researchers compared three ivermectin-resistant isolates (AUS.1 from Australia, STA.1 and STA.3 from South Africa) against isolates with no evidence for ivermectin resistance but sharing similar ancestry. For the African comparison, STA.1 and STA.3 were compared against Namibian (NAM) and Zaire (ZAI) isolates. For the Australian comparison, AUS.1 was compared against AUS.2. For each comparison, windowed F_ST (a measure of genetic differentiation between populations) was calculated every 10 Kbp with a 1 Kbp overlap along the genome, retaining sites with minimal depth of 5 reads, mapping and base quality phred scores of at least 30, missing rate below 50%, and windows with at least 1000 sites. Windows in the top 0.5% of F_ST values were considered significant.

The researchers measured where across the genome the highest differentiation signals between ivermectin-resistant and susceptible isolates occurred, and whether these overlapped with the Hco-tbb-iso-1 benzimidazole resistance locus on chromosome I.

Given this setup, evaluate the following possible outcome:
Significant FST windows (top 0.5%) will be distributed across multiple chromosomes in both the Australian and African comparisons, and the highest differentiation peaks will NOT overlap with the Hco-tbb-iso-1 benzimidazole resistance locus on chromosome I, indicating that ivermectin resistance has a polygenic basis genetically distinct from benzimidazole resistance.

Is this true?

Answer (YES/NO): NO